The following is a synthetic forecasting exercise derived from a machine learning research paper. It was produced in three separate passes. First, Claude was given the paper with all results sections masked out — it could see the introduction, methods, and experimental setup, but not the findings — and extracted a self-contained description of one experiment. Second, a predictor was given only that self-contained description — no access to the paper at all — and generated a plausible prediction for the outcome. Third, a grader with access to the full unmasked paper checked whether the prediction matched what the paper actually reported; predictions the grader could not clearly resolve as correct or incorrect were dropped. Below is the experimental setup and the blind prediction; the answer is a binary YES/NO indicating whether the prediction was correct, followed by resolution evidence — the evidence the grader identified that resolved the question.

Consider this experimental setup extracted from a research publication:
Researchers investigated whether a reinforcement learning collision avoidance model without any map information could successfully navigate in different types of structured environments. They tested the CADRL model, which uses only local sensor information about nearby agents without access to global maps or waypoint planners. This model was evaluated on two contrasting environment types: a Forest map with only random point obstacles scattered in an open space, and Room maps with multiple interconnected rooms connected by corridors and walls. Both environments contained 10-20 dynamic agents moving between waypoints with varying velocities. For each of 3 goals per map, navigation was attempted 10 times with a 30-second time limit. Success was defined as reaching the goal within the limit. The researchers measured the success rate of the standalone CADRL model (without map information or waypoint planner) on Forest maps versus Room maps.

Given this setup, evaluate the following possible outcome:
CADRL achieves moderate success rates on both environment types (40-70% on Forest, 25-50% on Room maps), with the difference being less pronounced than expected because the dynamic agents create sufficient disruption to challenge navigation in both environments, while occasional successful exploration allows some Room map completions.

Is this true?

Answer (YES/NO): NO